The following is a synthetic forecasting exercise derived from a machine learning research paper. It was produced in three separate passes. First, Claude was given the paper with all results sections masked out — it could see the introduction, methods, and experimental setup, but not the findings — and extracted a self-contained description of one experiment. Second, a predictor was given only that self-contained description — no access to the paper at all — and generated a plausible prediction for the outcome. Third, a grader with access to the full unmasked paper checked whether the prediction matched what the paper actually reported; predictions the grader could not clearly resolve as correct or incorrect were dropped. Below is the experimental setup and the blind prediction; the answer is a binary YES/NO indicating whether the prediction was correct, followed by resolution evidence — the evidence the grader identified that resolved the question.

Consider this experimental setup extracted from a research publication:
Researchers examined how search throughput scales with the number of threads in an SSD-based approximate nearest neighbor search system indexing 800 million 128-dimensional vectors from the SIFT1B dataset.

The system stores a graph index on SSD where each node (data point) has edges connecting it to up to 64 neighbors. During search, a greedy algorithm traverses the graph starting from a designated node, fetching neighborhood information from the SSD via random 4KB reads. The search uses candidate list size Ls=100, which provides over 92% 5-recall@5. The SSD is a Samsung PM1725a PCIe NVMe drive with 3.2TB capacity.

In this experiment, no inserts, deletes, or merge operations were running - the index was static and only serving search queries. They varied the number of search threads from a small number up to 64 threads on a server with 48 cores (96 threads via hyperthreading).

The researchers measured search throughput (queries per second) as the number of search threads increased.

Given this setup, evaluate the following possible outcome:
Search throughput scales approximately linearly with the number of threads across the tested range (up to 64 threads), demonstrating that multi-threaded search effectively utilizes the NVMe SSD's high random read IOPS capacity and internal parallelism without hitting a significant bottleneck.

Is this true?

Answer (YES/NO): YES